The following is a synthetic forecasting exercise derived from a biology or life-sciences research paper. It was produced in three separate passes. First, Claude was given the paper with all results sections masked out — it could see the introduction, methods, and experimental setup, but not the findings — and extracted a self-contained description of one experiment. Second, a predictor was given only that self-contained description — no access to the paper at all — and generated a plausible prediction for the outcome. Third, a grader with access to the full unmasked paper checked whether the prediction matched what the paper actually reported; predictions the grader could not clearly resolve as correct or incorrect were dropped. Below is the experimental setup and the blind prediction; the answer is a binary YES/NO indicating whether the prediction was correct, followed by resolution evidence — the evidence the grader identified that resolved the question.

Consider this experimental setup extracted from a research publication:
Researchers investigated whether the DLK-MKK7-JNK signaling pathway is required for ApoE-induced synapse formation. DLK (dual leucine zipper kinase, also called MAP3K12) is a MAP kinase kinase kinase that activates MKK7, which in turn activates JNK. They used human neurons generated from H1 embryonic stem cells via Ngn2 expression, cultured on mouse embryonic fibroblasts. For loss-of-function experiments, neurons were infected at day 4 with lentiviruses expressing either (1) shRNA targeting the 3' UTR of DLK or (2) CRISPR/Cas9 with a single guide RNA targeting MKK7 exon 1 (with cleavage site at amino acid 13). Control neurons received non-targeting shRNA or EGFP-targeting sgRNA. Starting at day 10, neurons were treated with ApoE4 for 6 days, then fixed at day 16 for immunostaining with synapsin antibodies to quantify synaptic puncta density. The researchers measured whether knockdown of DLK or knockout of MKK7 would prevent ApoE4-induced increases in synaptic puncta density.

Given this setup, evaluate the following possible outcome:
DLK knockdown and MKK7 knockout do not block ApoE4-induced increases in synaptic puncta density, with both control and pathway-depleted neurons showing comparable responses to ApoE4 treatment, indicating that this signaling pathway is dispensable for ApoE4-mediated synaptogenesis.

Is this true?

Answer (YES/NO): NO